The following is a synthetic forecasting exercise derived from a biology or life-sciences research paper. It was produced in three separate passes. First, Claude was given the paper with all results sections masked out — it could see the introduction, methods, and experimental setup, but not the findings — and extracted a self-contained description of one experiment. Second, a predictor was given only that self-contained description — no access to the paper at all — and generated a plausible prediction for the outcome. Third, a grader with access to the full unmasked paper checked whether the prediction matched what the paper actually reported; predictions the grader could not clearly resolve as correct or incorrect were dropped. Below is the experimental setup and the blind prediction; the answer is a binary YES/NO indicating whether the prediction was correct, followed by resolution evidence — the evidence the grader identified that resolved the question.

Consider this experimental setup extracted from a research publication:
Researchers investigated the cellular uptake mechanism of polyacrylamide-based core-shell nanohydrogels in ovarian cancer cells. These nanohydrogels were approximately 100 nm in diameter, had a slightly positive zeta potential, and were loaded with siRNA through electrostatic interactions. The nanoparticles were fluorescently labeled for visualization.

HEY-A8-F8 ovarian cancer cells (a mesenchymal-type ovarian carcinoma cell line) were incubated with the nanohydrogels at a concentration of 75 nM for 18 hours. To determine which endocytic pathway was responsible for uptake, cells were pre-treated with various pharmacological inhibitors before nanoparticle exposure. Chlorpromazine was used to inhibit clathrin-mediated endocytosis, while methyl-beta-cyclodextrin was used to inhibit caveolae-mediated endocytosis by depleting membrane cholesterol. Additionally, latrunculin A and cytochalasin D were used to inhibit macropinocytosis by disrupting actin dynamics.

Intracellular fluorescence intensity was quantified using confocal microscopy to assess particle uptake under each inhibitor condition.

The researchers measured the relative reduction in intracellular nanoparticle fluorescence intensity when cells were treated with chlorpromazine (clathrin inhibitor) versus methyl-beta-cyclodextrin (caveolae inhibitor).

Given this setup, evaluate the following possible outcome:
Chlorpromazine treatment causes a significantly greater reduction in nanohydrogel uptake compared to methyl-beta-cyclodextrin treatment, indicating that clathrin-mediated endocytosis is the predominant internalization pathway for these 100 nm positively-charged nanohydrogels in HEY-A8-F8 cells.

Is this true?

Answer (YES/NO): YES